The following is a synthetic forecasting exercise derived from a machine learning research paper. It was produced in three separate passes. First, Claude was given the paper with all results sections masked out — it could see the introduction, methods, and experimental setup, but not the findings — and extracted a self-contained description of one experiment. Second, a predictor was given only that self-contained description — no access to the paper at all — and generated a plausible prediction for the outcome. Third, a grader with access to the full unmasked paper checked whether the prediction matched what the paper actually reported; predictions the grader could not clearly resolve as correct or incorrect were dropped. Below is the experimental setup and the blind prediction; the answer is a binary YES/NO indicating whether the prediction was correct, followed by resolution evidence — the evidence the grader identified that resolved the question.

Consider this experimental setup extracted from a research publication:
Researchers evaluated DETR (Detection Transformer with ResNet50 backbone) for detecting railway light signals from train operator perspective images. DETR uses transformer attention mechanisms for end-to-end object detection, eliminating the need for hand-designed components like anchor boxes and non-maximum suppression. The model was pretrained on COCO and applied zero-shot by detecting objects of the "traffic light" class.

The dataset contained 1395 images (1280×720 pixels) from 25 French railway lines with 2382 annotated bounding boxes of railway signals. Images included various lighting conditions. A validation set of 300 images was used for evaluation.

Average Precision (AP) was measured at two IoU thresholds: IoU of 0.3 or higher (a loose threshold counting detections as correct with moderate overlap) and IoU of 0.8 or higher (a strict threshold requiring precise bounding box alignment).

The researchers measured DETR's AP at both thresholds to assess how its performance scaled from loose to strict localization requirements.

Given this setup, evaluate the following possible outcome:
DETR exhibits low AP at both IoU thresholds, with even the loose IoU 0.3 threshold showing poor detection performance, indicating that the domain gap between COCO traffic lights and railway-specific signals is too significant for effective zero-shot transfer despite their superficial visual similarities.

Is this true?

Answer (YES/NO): NO